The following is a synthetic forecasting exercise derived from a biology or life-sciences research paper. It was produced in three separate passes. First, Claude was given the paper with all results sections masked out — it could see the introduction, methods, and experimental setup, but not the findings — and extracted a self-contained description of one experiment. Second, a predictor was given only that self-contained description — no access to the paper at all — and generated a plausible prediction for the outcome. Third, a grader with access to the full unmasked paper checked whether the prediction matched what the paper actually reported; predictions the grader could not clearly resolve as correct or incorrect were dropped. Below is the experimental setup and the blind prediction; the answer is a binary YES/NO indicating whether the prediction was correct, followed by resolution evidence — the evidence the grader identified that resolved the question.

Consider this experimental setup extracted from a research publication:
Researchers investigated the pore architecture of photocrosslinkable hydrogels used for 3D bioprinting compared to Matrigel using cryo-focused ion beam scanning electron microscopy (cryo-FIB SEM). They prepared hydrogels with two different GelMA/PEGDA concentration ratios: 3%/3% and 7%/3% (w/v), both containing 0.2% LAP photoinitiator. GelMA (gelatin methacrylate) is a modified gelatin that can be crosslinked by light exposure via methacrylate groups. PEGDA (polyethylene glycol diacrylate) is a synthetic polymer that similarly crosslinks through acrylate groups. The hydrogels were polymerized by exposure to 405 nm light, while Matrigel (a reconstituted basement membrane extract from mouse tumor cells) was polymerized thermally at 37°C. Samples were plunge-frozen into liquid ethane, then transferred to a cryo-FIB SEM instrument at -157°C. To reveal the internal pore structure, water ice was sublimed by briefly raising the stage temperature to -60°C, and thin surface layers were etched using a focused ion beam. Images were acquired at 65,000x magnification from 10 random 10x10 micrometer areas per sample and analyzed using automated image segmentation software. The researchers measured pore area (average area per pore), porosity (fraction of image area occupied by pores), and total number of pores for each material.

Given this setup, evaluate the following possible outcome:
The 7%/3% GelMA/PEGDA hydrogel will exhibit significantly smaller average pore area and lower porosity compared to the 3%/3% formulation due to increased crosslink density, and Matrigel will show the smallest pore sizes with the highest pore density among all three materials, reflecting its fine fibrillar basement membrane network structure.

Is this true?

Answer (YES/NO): NO